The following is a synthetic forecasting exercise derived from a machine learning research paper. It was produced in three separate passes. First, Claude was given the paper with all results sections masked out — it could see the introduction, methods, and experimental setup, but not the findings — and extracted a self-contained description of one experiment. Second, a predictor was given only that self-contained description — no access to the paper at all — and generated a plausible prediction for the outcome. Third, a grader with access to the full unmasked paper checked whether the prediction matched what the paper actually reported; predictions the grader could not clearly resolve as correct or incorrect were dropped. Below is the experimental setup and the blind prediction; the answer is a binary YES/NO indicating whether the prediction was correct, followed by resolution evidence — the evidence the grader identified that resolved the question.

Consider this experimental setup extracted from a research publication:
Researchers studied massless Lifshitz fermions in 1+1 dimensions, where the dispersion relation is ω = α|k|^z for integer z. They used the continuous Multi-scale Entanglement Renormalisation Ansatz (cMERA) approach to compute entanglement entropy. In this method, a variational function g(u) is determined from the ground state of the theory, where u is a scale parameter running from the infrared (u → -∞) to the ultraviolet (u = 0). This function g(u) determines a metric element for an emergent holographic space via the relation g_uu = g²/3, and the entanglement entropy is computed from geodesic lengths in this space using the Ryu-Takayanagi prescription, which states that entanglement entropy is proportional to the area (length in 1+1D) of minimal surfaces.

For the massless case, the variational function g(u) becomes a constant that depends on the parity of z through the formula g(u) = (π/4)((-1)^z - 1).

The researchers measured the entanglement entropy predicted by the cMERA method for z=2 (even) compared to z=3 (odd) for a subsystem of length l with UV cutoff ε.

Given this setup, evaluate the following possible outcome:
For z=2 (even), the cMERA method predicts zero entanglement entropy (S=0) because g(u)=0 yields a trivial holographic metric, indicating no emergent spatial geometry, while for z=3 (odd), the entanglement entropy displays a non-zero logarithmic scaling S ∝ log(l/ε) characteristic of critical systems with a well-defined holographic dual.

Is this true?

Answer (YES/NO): YES